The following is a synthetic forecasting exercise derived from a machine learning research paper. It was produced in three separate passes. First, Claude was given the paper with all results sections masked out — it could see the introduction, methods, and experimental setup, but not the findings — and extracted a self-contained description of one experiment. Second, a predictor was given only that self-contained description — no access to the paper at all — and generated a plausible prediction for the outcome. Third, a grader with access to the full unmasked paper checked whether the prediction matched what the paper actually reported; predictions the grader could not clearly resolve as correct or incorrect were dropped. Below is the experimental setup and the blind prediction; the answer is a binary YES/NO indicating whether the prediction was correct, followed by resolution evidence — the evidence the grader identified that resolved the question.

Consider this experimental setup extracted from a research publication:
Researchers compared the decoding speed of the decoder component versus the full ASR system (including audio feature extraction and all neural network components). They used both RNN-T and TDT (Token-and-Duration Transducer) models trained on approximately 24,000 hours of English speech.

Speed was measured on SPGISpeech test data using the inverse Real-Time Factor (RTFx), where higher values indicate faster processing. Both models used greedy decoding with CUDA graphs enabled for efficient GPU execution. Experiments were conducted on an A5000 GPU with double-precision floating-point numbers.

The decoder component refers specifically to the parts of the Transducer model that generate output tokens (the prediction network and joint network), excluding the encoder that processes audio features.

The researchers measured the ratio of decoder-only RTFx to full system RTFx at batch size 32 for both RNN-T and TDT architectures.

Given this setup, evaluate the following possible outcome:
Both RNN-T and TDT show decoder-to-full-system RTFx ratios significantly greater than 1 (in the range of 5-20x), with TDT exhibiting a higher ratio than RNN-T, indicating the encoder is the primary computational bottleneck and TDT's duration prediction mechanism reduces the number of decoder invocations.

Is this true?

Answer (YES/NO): NO